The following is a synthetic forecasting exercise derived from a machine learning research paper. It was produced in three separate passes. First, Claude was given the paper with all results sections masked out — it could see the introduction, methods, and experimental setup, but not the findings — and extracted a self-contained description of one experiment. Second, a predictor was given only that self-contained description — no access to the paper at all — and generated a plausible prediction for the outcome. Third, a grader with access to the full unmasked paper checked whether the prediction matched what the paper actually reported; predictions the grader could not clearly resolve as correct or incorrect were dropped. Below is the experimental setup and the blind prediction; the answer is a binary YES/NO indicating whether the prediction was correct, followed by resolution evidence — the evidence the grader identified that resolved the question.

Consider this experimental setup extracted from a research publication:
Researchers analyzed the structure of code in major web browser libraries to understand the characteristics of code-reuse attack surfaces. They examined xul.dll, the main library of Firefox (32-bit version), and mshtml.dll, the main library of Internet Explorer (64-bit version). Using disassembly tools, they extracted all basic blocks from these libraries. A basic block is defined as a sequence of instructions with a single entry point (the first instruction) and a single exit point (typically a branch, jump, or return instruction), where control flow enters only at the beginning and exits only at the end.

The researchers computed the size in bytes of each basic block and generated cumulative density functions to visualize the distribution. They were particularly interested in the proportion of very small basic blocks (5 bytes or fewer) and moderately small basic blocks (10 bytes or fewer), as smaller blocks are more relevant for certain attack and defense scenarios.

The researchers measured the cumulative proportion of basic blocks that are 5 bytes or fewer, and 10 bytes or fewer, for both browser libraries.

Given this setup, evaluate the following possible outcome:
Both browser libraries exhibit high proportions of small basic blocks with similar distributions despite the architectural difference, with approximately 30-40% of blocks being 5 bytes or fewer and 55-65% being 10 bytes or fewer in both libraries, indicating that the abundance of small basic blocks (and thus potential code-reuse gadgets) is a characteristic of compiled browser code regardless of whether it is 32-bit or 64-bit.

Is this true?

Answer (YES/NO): NO